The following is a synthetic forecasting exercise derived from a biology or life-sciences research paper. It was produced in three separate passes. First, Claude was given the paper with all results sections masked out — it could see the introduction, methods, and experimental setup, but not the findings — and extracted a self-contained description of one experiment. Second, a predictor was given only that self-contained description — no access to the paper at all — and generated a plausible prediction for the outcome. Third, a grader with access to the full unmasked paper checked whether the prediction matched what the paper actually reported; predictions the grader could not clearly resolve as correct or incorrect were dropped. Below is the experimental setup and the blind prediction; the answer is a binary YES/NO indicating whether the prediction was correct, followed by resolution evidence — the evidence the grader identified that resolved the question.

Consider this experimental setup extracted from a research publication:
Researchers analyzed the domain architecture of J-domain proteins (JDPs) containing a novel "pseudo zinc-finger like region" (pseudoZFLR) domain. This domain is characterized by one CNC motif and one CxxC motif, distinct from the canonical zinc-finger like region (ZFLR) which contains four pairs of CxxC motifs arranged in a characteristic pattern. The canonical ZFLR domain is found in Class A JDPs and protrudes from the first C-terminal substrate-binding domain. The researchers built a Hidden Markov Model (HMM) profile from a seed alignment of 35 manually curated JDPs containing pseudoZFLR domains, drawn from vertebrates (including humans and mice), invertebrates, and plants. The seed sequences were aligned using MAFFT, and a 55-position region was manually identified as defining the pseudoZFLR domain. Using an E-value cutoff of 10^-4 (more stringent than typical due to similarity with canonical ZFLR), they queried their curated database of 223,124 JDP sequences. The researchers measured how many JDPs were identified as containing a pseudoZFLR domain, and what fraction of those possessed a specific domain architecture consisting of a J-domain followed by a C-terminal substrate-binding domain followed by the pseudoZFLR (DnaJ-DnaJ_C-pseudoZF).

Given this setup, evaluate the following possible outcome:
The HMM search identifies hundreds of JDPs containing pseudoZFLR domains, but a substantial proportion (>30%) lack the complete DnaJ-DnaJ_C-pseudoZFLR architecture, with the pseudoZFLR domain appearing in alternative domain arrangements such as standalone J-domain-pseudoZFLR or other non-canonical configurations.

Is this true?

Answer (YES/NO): NO